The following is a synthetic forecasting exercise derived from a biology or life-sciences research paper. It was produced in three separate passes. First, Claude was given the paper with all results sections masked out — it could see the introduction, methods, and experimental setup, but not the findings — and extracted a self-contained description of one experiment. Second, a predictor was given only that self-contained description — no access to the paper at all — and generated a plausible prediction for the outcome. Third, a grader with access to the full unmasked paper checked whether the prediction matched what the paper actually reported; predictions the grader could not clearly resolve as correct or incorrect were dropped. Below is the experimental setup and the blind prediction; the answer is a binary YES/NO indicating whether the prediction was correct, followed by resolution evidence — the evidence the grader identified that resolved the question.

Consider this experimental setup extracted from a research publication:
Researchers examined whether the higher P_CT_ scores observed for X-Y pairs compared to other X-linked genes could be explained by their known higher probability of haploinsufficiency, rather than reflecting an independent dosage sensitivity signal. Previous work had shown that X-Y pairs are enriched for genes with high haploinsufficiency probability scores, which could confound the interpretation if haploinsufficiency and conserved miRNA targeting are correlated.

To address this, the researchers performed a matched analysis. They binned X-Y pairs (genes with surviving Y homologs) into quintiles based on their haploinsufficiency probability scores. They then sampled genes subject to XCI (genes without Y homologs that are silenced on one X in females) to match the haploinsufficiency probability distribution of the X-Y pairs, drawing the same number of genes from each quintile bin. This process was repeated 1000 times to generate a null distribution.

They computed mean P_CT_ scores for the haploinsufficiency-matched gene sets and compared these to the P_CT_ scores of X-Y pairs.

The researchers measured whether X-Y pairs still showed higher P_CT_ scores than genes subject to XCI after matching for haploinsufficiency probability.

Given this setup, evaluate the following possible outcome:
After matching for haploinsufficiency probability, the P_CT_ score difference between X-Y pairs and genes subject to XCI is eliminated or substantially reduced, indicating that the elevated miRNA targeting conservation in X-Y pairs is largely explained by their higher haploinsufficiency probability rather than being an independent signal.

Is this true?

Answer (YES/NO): NO